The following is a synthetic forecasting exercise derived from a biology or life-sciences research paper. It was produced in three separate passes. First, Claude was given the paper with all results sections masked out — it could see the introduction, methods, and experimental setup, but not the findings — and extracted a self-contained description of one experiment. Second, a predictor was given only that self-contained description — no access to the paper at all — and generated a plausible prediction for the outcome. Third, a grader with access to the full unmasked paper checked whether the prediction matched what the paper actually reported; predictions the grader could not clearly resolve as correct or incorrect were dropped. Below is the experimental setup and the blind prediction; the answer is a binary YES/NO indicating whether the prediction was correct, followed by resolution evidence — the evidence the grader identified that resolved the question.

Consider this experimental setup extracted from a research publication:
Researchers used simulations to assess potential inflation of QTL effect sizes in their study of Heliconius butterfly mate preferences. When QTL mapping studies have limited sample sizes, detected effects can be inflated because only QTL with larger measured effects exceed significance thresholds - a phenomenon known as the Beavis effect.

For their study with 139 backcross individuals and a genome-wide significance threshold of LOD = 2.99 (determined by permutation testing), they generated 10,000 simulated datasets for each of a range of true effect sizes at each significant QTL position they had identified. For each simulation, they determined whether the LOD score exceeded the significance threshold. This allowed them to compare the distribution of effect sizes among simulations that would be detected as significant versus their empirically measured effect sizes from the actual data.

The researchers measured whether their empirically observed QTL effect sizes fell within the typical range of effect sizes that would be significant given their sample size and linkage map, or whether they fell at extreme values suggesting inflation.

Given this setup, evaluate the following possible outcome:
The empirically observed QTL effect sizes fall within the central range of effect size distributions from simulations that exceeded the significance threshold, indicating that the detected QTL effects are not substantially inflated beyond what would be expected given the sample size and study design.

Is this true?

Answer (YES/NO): YES